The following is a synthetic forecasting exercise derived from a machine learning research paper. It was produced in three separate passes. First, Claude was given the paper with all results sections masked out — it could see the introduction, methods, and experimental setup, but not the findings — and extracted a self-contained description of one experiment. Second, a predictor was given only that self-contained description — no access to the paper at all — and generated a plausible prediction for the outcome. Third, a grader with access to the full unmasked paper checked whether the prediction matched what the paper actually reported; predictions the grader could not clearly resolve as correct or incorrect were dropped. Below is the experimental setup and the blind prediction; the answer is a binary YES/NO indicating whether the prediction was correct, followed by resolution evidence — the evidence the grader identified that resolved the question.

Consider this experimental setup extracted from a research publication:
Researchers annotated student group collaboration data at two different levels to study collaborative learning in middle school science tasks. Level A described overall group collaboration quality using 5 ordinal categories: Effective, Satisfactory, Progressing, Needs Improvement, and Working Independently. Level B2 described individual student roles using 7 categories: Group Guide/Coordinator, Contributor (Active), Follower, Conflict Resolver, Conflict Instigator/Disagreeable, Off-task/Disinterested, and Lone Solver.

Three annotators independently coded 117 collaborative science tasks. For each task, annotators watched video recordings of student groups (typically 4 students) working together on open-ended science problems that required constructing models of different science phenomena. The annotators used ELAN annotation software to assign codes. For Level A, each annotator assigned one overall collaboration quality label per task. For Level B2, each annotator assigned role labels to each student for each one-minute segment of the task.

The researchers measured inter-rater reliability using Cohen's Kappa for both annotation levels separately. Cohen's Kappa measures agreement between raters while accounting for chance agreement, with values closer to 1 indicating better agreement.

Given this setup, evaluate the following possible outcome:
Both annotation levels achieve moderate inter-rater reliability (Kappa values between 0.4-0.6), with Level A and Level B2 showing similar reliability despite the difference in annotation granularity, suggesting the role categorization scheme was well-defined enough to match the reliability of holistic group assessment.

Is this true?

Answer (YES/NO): YES